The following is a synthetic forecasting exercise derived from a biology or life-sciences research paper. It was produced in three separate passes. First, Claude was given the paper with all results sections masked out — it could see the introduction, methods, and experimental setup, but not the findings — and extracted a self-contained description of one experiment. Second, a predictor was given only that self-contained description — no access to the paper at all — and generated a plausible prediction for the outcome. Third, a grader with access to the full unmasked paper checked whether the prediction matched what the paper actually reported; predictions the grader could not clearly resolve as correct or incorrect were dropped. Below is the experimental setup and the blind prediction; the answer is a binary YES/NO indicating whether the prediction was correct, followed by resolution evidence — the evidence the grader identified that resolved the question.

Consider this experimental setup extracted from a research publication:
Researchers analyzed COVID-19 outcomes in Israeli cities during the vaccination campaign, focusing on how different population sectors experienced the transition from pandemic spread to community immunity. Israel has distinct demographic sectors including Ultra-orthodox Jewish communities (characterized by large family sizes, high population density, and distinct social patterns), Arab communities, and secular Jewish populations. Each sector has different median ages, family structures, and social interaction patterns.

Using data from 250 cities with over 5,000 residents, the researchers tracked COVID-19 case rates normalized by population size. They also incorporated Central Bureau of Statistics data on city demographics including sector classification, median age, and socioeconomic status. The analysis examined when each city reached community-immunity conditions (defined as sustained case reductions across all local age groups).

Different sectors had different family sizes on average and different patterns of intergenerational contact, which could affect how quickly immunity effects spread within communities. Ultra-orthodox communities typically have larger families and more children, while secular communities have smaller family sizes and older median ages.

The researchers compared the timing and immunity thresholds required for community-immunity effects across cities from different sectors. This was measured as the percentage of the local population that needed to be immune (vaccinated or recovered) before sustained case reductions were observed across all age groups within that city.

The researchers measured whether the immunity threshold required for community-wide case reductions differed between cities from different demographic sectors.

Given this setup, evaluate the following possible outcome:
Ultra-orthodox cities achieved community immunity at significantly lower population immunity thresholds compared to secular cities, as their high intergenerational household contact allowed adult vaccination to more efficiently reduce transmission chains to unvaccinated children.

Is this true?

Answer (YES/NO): NO